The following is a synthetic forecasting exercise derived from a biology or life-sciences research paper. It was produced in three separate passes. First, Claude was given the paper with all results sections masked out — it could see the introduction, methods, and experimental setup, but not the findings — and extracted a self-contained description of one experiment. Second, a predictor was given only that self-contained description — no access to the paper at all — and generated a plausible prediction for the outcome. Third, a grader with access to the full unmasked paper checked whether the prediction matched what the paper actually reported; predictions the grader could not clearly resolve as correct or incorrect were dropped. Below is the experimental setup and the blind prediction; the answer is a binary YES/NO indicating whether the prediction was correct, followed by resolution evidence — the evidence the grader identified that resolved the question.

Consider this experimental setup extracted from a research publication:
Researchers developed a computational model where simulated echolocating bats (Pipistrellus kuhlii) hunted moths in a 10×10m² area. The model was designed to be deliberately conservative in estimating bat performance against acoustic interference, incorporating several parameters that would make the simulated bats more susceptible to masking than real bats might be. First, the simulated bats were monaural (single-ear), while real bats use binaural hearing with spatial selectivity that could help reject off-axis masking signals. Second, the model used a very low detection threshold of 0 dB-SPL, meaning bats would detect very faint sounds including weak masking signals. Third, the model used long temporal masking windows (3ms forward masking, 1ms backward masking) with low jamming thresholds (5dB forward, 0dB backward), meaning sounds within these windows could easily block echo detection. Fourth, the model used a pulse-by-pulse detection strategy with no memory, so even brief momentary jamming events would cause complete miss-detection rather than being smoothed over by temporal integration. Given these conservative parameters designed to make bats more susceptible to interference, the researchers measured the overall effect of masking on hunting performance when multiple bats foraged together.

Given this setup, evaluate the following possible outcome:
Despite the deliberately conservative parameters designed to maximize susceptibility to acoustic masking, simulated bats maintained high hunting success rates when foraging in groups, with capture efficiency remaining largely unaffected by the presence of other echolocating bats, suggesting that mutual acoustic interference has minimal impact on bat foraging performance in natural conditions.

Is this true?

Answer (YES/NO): NO